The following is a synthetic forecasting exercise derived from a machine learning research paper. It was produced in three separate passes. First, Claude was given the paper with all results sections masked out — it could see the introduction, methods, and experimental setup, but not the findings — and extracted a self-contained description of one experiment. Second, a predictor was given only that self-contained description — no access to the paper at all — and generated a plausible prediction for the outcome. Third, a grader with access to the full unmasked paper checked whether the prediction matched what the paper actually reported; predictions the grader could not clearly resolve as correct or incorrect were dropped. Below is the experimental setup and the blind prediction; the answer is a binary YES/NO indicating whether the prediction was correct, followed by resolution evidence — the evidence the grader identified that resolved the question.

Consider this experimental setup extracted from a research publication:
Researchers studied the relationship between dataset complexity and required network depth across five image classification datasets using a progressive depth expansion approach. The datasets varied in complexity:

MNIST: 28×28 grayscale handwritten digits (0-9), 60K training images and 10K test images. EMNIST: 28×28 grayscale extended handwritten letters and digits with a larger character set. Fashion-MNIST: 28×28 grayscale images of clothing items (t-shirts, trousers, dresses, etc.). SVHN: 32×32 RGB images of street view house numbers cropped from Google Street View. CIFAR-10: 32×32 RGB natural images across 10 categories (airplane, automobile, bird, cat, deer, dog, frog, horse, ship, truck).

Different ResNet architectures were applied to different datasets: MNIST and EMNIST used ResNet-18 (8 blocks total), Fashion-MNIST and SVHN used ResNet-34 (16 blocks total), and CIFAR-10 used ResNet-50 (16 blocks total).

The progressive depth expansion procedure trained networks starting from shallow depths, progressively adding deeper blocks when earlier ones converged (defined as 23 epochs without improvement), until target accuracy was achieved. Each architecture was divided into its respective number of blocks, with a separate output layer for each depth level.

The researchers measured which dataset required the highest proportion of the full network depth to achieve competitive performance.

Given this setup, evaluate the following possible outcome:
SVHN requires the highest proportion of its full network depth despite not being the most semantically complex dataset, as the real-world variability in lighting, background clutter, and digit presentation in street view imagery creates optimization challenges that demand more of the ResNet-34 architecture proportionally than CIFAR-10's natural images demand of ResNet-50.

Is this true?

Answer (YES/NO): NO